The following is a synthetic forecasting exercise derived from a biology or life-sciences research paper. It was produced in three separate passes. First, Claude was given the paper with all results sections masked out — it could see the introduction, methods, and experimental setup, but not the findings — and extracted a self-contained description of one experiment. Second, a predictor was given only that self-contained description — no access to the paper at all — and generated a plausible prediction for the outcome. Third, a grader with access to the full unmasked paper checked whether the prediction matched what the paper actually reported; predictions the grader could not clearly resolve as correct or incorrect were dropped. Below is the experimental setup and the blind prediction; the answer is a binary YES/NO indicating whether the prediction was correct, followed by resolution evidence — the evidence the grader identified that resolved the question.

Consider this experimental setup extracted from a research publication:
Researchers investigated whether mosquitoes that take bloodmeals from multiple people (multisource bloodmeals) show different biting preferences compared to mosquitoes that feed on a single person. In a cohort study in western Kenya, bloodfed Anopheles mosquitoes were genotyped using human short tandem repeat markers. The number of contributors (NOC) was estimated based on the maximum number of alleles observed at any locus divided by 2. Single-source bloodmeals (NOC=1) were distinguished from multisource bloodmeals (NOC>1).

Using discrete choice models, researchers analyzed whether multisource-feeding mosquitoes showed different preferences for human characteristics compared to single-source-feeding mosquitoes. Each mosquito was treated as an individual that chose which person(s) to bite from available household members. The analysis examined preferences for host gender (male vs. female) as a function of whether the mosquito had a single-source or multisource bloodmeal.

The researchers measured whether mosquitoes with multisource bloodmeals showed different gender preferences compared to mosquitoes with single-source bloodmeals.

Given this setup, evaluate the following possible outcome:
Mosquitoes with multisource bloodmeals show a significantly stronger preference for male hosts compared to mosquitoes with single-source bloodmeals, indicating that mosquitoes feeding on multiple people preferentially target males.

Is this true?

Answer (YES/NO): NO